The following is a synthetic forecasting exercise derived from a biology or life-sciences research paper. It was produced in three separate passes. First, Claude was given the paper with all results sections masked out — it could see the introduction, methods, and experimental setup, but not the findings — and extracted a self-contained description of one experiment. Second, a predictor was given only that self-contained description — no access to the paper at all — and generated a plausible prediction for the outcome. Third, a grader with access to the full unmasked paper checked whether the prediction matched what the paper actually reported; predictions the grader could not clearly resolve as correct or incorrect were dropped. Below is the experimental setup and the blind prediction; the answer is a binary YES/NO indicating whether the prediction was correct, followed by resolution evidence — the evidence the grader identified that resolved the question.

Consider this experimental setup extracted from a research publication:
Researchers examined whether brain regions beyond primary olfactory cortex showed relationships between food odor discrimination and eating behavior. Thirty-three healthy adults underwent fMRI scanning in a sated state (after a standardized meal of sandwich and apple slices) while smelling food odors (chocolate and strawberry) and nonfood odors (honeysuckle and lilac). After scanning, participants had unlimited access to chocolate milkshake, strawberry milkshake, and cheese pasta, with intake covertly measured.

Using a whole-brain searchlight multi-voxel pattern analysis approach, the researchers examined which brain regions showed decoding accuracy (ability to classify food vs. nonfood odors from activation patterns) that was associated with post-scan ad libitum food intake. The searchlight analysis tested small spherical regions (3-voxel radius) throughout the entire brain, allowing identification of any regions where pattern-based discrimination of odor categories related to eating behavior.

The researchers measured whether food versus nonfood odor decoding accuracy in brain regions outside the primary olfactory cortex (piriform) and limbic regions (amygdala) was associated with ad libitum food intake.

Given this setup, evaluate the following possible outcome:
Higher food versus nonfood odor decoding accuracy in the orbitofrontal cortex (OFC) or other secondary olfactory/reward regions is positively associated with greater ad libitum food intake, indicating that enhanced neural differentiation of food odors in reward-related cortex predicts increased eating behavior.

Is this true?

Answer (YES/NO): NO